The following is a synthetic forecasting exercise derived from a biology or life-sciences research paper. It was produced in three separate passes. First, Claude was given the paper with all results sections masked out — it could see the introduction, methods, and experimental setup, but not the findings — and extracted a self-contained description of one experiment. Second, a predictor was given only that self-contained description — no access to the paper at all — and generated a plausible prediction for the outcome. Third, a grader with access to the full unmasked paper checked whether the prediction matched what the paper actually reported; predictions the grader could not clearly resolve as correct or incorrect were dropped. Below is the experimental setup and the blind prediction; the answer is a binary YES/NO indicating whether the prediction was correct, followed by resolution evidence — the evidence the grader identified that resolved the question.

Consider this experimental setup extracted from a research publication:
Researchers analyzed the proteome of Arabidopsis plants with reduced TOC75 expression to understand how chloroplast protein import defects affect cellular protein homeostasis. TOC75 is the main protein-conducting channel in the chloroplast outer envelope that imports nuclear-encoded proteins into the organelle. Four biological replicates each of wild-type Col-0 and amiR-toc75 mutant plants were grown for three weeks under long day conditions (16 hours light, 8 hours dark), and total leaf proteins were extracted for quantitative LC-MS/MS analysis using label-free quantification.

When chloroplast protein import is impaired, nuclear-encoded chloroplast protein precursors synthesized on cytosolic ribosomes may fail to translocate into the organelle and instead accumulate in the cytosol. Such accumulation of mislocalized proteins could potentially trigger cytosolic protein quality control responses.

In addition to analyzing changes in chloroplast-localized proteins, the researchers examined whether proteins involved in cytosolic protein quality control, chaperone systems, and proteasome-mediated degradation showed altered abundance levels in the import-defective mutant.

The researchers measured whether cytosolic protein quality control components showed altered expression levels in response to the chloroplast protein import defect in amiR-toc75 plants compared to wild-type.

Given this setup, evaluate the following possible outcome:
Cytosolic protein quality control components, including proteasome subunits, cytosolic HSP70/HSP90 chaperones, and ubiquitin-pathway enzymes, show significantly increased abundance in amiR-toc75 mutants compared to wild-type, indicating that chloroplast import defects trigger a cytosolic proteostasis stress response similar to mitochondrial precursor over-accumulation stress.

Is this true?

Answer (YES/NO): NO